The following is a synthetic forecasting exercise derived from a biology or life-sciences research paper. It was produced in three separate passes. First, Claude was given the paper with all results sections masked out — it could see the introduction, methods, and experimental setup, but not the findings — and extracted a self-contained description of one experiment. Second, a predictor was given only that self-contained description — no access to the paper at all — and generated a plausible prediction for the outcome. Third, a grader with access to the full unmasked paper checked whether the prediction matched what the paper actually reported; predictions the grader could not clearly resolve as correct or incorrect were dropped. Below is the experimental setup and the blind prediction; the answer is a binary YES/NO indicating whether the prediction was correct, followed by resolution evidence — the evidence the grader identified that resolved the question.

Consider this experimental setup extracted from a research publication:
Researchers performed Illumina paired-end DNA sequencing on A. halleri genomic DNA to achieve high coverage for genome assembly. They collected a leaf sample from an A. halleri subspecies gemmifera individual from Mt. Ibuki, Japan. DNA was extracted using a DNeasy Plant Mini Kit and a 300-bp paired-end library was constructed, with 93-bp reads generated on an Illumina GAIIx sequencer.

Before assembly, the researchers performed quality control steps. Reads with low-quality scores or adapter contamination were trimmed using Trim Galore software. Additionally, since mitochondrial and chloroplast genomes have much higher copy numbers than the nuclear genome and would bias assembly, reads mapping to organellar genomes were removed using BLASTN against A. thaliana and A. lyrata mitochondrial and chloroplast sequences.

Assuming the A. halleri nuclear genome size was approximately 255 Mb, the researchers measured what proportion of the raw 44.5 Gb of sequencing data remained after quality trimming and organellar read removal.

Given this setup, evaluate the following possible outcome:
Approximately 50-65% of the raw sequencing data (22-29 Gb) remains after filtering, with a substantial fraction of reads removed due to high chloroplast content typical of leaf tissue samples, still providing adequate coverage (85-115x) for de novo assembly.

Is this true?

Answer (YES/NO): NO